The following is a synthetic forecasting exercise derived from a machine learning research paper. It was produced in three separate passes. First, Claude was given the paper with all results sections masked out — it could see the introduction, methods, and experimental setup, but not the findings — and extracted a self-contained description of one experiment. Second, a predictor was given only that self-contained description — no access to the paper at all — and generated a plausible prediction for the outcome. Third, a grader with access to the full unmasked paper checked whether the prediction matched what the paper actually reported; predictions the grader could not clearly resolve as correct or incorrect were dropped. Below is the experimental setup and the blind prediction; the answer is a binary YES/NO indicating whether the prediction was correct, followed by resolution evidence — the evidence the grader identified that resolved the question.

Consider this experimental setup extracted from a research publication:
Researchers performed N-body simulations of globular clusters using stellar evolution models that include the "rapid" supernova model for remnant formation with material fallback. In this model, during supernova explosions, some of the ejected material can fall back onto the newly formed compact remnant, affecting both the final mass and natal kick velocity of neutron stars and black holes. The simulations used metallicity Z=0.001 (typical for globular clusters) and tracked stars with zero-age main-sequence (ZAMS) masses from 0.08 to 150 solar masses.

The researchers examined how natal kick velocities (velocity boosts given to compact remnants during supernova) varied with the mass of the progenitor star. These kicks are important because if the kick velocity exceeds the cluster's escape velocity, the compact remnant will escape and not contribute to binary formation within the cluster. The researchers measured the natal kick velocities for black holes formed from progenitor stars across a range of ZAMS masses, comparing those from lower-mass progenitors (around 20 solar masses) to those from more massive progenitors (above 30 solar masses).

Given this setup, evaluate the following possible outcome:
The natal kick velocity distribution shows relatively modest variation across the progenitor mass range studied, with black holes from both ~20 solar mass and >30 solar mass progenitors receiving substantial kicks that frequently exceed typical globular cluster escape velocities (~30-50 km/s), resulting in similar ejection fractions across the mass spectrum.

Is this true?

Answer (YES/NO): NO